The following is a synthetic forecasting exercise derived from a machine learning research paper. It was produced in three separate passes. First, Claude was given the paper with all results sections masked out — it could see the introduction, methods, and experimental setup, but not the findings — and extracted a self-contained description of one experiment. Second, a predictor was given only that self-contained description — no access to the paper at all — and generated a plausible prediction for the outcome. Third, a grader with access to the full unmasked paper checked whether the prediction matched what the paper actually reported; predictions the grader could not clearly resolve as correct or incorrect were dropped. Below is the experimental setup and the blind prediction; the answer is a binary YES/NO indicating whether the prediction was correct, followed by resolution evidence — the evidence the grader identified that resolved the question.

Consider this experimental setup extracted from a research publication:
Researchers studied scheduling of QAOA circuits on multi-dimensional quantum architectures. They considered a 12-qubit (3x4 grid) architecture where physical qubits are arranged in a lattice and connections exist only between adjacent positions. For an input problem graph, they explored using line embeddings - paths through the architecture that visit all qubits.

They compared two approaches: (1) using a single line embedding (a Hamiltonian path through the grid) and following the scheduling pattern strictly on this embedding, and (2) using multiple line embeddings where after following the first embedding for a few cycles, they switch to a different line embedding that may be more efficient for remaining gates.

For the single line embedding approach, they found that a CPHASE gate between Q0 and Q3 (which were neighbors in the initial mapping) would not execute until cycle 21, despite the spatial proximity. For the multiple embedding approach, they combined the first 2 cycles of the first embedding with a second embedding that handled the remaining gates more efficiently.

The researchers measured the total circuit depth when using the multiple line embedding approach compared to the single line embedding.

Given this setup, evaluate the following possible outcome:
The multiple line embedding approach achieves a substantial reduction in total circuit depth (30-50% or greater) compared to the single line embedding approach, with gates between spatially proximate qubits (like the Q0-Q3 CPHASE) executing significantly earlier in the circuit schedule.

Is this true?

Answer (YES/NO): YES